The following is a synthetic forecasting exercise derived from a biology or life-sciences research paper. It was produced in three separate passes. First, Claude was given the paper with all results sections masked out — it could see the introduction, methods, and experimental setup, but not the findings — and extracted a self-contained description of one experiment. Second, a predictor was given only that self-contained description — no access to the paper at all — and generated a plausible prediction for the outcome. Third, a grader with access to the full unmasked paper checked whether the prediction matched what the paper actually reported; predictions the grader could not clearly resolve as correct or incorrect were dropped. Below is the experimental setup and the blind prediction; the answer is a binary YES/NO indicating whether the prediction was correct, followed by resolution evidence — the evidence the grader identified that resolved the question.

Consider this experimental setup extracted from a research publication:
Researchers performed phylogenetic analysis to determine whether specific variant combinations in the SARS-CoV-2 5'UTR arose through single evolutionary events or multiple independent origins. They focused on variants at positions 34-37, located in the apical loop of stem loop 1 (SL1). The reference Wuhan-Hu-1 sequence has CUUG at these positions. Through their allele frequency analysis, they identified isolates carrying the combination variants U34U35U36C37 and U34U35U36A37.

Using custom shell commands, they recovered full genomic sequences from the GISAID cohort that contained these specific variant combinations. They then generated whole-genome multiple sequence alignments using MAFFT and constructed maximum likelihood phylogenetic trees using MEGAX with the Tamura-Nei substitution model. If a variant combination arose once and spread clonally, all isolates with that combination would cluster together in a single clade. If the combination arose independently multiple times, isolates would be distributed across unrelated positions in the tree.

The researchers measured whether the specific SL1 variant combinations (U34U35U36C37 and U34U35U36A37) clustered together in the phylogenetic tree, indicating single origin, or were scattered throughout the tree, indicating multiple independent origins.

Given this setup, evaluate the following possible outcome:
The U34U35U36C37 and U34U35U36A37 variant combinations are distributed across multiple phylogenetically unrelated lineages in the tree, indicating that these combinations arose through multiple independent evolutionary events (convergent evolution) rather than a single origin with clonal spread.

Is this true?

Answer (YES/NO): NO